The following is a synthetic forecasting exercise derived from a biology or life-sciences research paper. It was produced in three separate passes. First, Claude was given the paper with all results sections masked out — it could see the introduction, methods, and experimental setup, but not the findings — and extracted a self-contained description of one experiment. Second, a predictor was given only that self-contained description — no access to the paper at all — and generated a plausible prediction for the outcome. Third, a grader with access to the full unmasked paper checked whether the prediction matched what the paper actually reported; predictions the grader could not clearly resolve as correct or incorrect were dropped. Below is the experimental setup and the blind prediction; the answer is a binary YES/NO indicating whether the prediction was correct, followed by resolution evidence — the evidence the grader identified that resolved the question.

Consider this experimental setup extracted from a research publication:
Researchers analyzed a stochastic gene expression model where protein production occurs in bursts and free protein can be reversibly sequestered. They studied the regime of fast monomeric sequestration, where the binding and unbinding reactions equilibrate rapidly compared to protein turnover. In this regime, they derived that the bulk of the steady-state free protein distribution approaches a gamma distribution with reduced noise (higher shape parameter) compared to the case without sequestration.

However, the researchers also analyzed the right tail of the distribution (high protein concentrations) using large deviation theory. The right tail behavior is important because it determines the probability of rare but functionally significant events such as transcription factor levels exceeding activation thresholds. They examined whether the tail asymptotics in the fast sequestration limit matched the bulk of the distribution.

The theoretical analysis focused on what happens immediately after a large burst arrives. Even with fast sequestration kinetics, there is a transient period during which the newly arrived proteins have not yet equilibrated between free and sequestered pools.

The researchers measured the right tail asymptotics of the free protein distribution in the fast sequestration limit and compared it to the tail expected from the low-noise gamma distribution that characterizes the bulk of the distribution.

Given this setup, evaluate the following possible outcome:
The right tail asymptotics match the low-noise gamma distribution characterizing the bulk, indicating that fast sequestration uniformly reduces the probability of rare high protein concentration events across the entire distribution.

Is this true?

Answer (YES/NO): NO